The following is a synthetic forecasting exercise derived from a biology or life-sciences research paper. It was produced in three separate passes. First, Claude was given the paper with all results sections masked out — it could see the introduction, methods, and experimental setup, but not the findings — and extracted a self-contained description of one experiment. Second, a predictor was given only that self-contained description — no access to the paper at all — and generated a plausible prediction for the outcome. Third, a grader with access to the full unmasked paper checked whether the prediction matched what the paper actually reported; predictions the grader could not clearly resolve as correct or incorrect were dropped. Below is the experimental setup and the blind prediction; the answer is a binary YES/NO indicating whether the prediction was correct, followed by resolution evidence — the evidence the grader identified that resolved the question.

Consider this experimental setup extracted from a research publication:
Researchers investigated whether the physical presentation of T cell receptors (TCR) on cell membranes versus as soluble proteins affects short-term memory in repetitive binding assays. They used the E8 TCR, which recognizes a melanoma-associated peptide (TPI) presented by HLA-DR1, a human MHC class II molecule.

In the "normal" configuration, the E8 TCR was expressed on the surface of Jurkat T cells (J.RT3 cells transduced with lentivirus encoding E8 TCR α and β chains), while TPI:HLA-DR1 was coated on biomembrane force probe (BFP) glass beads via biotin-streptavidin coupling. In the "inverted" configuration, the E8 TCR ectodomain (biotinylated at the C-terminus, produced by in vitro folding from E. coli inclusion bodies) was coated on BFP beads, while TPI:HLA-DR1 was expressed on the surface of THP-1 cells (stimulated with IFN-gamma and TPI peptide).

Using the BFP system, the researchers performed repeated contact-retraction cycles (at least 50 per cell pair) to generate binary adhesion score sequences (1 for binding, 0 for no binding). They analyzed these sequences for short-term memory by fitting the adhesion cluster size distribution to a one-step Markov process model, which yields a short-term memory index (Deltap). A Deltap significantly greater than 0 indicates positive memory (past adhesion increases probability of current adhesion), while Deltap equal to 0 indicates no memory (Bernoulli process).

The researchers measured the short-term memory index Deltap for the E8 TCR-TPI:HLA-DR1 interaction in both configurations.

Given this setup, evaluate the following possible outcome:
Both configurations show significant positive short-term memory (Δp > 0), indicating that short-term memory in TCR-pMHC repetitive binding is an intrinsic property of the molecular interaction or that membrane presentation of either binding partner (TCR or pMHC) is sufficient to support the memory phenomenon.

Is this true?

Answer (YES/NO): NO